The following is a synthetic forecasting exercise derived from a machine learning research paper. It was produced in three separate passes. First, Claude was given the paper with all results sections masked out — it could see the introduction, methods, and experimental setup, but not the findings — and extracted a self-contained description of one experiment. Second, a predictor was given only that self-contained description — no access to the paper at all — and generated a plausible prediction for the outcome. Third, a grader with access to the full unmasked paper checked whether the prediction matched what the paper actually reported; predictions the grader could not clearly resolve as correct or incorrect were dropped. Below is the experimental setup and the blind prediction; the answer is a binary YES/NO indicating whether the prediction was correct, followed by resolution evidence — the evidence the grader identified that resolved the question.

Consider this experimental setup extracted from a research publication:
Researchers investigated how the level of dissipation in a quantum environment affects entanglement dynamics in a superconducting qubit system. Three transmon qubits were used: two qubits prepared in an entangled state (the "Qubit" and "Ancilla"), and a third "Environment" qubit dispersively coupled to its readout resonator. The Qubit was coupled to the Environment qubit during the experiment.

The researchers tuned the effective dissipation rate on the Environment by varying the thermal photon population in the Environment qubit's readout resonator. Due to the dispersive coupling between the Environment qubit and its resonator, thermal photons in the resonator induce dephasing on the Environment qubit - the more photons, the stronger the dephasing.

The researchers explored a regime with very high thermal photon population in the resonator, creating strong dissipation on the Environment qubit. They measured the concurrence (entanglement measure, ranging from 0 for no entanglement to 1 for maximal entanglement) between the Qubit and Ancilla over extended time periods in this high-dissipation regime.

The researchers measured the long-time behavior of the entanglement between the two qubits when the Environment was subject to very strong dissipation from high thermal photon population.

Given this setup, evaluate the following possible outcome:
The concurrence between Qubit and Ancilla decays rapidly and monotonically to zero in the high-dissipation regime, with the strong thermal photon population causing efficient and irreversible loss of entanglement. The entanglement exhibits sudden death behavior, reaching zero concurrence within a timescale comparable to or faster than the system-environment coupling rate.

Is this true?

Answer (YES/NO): NO